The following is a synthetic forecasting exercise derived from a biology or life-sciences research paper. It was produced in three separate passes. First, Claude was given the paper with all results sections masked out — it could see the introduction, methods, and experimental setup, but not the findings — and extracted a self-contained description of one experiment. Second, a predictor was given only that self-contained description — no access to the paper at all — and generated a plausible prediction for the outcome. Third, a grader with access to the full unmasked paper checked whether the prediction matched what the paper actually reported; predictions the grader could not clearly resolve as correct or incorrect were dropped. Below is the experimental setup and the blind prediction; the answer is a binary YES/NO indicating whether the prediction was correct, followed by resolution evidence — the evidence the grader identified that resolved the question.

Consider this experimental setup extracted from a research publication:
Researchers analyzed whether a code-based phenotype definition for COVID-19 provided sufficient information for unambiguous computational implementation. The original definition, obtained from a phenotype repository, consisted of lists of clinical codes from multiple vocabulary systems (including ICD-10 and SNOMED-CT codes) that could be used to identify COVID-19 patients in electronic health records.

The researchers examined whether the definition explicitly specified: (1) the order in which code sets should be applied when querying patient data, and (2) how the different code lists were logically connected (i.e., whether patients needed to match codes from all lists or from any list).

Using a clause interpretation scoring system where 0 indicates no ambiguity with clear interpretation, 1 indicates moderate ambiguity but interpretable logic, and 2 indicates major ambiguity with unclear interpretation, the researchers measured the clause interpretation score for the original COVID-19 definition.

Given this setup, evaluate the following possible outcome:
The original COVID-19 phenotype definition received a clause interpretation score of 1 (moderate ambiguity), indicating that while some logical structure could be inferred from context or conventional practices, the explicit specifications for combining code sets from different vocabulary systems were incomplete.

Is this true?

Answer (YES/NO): NO